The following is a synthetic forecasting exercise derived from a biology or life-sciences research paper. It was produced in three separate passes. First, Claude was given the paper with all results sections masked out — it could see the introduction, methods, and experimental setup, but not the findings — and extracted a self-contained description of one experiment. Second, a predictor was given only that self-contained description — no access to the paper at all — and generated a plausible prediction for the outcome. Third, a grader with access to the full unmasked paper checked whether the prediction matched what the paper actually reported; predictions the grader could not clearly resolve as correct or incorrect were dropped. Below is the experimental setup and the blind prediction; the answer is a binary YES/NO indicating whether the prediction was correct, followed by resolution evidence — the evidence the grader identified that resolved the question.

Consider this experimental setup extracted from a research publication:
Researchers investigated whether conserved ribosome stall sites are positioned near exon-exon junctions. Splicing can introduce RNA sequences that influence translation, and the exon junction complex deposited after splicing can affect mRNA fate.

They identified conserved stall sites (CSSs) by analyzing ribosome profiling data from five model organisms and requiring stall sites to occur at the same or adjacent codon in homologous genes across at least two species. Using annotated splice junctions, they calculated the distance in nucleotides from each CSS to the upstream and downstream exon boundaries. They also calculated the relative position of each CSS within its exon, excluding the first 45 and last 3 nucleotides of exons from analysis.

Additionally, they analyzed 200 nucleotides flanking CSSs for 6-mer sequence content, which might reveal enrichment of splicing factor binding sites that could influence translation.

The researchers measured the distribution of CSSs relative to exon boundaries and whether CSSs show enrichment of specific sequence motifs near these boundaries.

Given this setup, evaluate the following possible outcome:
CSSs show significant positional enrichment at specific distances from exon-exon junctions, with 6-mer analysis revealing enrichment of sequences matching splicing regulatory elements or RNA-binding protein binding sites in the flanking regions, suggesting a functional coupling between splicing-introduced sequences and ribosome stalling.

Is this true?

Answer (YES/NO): NO